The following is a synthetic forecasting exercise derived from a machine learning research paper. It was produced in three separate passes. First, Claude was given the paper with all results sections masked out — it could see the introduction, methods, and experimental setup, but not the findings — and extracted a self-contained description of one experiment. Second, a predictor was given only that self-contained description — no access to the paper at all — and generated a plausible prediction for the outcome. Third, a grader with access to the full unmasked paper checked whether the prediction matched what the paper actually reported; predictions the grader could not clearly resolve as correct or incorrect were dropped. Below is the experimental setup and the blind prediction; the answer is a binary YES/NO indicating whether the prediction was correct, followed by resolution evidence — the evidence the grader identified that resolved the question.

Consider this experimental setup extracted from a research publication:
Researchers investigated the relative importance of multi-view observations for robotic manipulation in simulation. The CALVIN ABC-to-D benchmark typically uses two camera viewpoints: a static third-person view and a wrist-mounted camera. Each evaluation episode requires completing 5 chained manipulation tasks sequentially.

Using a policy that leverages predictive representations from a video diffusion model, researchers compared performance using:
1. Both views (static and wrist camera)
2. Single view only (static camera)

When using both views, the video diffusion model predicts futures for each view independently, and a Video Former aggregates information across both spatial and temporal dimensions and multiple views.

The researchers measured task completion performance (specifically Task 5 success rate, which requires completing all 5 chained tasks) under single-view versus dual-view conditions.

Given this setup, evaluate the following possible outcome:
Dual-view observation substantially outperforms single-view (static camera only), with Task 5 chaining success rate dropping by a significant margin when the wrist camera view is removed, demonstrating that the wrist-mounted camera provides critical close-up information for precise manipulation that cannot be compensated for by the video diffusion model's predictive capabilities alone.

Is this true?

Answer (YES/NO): NO